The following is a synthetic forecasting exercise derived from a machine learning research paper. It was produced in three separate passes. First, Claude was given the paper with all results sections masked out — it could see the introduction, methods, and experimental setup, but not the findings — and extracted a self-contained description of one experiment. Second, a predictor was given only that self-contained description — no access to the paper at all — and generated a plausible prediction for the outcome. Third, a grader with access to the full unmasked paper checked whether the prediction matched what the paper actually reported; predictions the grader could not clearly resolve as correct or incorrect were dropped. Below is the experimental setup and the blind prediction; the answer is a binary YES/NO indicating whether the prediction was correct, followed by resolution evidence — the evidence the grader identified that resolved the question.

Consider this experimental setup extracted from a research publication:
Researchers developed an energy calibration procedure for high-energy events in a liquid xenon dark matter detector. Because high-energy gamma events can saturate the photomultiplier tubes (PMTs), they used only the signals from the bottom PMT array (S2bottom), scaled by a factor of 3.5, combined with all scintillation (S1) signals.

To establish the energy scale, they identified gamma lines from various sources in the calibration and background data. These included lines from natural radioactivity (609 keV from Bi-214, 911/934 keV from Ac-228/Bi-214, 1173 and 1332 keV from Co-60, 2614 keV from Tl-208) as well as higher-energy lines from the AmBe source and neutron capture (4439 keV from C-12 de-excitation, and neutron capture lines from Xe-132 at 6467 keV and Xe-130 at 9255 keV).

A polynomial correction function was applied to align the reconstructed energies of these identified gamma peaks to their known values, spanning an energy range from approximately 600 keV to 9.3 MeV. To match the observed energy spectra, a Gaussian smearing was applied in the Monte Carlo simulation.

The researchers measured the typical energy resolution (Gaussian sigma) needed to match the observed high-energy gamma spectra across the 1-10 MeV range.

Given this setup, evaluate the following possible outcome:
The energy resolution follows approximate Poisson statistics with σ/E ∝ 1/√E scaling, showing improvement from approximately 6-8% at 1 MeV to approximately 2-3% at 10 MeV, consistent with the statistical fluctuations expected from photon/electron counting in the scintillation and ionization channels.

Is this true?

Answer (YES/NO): NO